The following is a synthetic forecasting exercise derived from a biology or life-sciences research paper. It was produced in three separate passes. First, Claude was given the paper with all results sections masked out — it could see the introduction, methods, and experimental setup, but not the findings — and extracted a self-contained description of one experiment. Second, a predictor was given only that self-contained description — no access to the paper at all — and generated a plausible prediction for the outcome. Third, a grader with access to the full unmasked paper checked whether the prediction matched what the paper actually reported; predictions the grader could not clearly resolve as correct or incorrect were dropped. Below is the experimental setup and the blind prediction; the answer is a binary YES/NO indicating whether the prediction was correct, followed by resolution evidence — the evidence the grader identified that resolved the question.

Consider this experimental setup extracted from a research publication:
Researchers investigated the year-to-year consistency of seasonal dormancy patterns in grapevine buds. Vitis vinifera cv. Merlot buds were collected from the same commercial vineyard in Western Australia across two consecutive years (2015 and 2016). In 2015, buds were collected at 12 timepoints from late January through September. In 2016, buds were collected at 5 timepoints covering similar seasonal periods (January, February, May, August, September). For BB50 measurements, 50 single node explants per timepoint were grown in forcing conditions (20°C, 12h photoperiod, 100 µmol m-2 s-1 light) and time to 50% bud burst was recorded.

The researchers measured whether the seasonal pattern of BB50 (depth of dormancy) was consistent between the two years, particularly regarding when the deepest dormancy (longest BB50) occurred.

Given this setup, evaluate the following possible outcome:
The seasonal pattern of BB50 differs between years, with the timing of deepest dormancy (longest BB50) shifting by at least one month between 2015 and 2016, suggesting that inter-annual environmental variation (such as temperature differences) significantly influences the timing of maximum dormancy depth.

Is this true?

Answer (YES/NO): NO